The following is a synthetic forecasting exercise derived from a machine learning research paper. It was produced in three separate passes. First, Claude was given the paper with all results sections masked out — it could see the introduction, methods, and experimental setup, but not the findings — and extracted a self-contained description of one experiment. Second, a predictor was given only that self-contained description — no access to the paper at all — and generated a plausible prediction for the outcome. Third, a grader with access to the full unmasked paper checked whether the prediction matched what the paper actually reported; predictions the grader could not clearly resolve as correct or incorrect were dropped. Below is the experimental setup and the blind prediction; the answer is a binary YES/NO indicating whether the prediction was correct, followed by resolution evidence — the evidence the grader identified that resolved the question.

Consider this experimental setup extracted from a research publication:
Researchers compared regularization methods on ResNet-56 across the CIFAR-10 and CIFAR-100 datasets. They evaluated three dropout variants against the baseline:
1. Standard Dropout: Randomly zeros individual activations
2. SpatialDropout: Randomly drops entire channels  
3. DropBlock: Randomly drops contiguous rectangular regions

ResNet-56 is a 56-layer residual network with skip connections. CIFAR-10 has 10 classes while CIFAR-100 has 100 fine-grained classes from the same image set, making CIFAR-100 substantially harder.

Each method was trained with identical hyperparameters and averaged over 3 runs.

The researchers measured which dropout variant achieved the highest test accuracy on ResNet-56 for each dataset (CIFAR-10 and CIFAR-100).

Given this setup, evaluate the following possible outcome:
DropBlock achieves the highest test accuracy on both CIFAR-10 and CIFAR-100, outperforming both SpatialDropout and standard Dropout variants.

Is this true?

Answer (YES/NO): NO